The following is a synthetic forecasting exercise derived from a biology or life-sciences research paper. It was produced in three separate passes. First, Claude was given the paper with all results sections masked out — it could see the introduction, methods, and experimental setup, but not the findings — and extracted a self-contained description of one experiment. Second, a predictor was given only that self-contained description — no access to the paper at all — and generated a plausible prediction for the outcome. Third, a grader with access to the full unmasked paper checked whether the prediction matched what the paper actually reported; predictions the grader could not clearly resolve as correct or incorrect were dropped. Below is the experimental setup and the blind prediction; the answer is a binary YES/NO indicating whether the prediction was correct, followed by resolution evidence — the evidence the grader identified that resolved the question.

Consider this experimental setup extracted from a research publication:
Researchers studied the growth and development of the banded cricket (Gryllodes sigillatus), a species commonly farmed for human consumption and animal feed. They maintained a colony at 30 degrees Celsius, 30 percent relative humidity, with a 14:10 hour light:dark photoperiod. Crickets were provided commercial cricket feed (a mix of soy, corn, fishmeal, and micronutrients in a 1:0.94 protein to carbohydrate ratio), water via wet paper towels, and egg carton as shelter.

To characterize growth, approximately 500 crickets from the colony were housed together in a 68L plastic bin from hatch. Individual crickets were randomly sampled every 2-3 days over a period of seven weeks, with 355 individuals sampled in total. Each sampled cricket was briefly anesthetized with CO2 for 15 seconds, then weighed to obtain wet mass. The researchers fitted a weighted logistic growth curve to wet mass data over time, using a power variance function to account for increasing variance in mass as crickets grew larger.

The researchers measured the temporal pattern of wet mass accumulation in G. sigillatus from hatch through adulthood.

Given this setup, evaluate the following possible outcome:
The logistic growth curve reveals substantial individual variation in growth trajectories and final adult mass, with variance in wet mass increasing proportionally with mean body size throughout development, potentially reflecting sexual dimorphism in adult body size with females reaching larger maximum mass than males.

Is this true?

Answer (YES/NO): YES